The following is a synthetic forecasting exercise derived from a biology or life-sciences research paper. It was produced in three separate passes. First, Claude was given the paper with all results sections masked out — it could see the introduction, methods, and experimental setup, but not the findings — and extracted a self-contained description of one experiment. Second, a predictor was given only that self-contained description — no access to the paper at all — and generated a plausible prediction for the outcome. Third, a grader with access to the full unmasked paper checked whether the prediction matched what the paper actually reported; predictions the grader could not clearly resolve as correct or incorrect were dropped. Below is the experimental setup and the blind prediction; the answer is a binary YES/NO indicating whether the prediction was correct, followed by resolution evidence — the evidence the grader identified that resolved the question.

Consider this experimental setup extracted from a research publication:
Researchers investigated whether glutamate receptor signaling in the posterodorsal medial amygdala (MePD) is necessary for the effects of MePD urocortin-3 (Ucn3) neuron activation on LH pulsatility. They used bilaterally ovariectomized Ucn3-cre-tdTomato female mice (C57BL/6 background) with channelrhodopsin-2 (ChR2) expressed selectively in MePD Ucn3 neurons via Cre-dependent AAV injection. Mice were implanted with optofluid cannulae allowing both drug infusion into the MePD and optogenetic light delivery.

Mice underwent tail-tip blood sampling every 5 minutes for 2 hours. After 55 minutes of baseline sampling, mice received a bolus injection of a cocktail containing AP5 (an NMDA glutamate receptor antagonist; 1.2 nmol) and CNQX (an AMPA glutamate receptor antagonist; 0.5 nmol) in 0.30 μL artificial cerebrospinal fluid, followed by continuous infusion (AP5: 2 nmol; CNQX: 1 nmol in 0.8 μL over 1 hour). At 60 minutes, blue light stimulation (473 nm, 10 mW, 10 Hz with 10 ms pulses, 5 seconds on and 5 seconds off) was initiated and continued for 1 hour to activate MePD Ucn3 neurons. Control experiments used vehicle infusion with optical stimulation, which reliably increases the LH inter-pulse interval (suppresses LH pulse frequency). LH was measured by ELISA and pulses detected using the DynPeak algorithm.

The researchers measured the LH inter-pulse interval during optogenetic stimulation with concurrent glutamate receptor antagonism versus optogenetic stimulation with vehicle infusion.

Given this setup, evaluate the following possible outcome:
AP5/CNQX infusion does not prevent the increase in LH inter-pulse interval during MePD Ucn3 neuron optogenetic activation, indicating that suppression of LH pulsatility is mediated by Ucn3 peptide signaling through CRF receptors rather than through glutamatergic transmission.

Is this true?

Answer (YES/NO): NO